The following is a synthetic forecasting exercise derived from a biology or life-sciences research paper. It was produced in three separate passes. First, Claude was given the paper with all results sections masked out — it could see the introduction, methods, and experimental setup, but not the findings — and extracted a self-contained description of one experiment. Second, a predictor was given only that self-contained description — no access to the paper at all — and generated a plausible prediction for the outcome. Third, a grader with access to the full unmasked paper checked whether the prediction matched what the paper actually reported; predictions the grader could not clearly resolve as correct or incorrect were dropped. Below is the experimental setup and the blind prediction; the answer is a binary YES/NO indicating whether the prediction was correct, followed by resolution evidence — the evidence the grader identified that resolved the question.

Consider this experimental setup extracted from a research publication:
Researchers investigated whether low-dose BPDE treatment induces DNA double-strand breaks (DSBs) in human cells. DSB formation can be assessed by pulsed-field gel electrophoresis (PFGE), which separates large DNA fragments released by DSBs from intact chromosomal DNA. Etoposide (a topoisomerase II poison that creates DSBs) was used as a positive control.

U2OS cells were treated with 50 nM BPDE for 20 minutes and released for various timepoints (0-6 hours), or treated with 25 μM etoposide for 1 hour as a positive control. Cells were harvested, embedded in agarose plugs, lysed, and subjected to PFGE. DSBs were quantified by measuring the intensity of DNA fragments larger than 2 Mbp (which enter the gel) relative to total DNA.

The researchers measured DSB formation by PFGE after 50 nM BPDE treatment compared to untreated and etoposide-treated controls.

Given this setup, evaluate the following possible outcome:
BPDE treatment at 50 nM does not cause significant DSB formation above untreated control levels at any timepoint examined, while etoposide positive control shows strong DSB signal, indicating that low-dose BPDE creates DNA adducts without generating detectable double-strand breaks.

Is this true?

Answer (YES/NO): YES